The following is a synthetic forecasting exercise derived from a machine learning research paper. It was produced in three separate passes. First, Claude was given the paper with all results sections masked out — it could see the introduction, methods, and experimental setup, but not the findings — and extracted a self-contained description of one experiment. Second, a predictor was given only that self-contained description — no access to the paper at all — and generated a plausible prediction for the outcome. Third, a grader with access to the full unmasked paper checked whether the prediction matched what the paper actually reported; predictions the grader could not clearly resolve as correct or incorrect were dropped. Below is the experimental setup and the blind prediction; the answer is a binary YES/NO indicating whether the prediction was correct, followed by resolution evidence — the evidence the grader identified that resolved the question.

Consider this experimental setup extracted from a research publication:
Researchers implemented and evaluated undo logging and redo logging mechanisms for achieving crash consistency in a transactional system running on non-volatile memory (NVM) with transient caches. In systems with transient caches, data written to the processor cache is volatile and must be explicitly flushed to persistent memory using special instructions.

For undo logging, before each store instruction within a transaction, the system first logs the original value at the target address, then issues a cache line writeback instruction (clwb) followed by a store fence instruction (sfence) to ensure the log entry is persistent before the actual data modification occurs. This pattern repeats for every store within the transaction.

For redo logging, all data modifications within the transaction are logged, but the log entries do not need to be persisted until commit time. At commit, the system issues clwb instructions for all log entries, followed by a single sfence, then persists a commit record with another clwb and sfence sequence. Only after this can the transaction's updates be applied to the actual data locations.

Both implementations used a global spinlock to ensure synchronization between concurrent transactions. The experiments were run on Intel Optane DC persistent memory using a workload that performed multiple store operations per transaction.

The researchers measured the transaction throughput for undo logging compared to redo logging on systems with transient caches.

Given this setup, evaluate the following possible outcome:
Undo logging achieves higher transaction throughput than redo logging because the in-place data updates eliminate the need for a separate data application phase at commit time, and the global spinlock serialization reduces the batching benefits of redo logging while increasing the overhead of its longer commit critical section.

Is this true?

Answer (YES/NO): NO